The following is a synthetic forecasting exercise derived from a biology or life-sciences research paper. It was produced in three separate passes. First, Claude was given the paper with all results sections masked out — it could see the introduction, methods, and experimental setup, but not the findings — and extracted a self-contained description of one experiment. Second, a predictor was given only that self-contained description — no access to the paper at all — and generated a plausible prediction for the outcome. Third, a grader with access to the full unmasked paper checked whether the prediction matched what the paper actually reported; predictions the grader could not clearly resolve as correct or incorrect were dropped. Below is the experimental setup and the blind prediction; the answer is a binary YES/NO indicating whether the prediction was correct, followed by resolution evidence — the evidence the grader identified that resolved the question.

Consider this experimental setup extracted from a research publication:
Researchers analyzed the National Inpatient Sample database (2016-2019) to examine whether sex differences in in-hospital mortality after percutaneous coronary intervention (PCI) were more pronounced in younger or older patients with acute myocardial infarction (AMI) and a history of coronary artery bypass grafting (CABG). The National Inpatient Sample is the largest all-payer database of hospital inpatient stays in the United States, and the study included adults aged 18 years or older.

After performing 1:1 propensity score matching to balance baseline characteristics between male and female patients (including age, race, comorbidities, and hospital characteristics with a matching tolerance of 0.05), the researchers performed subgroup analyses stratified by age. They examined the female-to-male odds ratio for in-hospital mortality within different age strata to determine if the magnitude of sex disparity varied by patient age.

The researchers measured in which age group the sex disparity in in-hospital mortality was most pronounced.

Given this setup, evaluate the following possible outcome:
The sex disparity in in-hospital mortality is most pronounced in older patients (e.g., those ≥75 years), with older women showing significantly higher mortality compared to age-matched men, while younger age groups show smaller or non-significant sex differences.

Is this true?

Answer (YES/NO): NO